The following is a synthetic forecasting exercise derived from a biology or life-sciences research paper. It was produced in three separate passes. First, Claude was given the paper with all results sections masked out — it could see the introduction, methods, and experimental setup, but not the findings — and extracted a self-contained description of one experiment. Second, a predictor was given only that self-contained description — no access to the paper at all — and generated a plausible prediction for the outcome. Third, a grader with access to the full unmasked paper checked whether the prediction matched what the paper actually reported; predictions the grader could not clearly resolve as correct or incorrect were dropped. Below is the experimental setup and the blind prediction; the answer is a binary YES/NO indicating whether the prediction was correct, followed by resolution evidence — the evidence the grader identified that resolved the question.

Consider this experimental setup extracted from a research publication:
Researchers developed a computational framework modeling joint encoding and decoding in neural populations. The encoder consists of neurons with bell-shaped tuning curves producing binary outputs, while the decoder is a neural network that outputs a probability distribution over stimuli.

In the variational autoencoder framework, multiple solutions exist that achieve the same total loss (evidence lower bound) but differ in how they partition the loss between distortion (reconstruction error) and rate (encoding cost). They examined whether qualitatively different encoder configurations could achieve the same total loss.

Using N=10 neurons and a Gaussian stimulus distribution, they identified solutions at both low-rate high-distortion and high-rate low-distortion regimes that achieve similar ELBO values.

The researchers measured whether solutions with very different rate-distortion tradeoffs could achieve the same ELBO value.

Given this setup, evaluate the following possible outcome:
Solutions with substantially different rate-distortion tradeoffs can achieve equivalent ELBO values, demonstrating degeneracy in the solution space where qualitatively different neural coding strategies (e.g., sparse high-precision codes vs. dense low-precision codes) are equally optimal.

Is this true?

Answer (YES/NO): YES